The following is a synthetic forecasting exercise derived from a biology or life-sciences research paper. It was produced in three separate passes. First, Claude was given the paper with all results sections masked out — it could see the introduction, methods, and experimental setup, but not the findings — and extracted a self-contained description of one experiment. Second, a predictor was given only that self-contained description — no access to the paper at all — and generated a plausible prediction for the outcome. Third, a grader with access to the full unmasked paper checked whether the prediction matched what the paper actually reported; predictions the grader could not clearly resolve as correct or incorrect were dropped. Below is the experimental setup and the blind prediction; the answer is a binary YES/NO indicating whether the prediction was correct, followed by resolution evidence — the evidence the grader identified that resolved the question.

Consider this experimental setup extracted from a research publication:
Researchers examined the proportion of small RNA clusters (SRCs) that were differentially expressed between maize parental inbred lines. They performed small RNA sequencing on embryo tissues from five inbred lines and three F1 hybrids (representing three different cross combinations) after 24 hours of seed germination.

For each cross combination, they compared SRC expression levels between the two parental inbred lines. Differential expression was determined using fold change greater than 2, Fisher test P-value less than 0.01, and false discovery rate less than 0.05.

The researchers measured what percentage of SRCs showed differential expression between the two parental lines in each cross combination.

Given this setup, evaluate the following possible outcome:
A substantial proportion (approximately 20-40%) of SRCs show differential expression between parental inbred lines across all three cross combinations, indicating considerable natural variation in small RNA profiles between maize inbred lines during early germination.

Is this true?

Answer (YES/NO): YES